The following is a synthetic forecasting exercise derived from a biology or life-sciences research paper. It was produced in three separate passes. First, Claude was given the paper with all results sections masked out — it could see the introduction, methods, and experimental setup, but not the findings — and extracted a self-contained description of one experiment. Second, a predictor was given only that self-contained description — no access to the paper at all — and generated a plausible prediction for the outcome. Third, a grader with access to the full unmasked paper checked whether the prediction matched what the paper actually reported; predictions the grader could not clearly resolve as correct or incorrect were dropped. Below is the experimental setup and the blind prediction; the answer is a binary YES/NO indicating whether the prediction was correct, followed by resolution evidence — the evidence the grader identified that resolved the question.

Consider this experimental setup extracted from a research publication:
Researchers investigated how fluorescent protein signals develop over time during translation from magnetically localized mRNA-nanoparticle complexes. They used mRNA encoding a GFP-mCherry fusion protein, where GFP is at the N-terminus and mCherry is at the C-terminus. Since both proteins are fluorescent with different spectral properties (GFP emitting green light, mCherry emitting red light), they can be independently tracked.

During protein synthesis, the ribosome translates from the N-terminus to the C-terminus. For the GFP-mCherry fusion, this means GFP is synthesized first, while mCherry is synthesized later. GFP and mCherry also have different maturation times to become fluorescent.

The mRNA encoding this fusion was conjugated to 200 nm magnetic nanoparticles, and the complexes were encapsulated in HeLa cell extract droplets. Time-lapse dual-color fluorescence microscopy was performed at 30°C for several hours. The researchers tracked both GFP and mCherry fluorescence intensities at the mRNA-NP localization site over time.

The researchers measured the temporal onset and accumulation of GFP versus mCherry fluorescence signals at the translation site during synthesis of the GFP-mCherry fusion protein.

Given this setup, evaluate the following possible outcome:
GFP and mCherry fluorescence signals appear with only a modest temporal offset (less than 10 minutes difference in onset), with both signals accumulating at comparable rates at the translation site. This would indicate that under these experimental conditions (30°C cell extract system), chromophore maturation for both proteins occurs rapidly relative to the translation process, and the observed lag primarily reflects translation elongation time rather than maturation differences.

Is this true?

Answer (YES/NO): NO